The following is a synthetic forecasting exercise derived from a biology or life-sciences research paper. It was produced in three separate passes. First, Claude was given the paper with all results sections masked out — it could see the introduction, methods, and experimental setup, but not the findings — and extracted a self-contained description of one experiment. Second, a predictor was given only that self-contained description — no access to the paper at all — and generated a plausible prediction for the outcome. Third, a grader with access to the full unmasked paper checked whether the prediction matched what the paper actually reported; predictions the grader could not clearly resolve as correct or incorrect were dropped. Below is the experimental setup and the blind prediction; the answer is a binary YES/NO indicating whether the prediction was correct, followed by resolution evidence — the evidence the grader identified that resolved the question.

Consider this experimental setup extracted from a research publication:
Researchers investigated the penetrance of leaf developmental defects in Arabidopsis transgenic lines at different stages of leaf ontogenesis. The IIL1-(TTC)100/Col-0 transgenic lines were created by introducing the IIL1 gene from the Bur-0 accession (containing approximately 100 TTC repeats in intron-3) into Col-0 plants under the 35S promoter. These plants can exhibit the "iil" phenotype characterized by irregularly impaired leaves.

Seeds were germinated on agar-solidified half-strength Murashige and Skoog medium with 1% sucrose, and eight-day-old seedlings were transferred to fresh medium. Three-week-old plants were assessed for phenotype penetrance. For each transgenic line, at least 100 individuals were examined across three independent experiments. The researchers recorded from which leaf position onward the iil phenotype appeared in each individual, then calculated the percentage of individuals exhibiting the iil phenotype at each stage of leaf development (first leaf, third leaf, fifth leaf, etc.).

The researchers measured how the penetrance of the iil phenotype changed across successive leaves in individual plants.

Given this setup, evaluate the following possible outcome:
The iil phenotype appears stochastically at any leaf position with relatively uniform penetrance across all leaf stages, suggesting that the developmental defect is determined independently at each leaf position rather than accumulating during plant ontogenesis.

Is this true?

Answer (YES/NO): NO